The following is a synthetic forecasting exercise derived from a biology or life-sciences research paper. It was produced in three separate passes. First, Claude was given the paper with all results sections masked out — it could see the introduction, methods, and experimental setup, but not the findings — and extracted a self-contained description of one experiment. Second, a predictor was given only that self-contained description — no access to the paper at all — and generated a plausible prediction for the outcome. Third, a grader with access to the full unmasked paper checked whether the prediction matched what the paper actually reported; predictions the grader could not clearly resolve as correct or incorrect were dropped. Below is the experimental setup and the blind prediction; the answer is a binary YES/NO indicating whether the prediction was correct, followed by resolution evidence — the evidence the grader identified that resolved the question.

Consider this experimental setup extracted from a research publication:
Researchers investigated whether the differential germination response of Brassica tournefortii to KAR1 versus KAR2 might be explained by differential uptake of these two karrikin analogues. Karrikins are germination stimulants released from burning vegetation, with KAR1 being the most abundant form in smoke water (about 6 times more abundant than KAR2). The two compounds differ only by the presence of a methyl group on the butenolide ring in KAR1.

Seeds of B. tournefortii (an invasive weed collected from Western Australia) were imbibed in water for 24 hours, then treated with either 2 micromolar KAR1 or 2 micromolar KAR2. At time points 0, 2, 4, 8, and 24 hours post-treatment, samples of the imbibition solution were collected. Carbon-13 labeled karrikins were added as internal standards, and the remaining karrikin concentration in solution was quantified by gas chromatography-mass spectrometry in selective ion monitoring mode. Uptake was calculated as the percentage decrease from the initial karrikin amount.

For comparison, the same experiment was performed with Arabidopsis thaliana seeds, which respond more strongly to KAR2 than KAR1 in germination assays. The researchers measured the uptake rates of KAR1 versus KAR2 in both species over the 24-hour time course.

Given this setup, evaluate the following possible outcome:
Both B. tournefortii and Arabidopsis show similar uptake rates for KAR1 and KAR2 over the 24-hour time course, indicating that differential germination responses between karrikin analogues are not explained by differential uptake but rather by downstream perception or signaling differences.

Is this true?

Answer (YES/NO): YES